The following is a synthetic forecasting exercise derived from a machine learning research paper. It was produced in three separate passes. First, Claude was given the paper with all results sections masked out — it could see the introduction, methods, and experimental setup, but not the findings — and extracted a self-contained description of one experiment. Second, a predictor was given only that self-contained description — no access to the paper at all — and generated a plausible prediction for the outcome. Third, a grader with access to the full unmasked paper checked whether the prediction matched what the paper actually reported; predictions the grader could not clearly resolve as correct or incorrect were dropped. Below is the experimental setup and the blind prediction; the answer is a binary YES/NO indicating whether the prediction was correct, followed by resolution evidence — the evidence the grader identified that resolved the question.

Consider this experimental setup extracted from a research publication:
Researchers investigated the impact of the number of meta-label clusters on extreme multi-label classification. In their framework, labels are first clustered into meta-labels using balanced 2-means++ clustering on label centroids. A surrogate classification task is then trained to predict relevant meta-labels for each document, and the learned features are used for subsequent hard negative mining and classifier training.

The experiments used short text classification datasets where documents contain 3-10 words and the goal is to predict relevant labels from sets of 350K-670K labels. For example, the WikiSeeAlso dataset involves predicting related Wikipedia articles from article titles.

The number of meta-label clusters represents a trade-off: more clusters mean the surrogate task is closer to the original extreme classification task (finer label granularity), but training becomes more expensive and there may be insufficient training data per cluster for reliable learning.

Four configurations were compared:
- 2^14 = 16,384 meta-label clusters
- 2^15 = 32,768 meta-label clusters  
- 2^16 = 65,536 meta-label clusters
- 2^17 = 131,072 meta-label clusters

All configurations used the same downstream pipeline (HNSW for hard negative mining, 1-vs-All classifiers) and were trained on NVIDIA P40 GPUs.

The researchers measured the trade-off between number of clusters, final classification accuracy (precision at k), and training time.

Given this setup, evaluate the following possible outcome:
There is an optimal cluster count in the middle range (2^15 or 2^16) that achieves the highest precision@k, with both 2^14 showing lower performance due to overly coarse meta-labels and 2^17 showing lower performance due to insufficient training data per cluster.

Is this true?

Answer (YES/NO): NO